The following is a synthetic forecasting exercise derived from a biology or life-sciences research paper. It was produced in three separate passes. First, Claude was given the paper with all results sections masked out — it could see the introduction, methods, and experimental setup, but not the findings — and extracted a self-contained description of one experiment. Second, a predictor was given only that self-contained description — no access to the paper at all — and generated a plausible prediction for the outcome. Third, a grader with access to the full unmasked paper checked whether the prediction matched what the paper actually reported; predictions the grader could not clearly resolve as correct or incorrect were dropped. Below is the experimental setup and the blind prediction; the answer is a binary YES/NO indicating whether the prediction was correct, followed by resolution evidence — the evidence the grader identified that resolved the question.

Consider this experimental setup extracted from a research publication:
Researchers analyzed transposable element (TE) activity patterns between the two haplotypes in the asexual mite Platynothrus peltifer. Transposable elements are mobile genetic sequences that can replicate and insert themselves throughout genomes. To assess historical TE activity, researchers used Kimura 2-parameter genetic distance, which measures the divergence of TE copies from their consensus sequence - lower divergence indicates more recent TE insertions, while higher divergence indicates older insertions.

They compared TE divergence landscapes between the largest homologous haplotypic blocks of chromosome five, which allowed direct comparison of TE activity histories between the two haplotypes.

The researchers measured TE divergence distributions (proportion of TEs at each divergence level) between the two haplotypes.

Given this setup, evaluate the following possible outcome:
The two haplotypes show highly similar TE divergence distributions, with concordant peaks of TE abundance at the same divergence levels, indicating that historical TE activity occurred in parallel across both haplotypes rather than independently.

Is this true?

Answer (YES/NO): NO